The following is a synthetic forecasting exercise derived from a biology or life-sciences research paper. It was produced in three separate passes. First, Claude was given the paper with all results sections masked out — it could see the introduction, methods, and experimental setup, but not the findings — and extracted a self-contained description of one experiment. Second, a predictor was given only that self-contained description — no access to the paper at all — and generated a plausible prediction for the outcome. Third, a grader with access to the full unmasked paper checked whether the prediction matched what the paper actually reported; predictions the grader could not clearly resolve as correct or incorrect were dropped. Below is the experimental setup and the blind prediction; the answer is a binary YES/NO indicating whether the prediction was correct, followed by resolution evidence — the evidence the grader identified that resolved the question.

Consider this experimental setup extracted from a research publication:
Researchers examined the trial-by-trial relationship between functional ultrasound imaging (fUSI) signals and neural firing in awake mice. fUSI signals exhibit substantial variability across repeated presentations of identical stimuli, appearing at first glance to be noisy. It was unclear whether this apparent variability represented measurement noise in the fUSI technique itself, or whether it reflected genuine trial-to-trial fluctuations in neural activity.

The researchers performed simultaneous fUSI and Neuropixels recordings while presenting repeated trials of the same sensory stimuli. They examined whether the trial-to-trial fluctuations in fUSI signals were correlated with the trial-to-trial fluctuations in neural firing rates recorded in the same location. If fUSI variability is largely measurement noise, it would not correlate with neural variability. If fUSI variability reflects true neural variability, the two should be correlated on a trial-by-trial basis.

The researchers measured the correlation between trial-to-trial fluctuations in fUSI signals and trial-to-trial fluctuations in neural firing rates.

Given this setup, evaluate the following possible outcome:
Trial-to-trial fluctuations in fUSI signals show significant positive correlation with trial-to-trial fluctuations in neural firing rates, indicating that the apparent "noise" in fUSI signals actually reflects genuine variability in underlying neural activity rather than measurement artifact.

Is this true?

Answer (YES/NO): YES